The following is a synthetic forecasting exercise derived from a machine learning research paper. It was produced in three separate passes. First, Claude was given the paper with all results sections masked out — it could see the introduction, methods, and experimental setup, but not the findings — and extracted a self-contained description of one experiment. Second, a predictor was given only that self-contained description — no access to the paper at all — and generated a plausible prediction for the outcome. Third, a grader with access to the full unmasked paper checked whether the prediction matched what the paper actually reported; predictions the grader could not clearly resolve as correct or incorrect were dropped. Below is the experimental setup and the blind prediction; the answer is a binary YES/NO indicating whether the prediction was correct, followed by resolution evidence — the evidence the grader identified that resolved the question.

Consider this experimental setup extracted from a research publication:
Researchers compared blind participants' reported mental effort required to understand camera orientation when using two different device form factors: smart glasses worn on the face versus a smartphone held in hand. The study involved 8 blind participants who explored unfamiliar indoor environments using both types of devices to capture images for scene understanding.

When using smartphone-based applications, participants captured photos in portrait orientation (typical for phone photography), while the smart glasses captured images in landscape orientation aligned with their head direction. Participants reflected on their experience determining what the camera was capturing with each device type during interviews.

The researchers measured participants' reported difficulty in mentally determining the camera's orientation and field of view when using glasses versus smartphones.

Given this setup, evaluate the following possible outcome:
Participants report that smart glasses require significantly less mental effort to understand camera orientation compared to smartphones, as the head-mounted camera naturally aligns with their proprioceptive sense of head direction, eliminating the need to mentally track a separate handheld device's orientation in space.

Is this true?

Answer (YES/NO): NO